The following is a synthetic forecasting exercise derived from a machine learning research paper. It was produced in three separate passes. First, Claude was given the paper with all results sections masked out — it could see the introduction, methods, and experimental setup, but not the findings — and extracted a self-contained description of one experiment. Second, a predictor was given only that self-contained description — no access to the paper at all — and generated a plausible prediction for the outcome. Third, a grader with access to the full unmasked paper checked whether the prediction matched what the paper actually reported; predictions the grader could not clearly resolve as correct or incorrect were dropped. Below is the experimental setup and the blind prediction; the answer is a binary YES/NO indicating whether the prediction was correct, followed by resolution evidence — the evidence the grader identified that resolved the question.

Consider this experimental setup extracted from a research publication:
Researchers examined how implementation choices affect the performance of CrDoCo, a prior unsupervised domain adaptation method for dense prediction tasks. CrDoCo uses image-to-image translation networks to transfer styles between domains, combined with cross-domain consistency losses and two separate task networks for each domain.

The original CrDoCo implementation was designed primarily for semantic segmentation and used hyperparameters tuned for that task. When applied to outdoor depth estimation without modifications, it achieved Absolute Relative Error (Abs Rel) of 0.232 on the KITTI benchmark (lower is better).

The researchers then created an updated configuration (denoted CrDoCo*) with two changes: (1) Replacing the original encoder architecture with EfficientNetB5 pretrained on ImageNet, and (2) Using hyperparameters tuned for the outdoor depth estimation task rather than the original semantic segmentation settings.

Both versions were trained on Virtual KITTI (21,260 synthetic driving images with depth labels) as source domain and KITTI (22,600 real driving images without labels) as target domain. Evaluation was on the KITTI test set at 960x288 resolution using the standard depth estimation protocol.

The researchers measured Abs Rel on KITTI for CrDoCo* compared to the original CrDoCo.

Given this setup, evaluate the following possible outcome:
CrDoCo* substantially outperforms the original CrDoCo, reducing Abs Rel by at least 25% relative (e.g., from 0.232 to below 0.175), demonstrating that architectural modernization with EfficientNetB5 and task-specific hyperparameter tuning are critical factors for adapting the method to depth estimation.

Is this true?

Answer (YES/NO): YES